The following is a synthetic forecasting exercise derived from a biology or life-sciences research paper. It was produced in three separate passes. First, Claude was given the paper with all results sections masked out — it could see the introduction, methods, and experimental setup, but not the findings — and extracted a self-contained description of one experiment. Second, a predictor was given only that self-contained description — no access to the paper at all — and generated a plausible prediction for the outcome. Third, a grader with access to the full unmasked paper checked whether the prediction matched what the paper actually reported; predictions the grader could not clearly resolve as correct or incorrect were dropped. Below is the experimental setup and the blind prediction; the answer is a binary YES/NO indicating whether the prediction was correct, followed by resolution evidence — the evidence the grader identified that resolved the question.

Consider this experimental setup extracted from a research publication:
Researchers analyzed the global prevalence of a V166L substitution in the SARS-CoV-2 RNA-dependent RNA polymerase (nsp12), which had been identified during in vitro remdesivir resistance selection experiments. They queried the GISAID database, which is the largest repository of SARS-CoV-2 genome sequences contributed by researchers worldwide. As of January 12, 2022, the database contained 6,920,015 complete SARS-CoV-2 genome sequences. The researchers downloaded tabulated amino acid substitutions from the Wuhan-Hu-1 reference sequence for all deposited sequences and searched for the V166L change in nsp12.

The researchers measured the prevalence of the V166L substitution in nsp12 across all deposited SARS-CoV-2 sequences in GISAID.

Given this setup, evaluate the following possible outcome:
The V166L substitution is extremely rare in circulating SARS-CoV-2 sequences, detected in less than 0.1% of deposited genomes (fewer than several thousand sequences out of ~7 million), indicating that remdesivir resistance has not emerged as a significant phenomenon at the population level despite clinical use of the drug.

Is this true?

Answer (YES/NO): YES